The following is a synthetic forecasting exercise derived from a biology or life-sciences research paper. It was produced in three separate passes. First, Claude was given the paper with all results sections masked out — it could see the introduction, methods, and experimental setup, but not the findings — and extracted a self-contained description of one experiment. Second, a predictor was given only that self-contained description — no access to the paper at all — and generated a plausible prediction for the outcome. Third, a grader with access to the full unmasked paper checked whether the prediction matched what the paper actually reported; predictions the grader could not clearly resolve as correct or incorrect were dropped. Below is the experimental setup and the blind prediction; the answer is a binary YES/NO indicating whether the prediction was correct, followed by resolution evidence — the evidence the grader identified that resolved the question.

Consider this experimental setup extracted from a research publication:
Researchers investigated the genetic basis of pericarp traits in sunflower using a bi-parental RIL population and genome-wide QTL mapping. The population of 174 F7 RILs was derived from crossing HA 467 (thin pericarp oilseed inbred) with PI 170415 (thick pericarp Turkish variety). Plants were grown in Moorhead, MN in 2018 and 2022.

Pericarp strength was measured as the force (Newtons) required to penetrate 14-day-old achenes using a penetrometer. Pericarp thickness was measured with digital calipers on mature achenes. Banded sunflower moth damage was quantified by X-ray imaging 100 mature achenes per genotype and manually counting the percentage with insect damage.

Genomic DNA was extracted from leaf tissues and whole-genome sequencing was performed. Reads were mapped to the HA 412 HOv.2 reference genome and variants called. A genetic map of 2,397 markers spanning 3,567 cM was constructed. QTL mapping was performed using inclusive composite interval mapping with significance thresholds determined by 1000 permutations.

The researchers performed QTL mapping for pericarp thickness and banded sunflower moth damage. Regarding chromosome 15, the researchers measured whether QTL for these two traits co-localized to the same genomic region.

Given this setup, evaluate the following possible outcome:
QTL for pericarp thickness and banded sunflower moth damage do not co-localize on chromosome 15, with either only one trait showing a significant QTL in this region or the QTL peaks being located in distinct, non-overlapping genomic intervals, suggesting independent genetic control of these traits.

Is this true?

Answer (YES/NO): YES